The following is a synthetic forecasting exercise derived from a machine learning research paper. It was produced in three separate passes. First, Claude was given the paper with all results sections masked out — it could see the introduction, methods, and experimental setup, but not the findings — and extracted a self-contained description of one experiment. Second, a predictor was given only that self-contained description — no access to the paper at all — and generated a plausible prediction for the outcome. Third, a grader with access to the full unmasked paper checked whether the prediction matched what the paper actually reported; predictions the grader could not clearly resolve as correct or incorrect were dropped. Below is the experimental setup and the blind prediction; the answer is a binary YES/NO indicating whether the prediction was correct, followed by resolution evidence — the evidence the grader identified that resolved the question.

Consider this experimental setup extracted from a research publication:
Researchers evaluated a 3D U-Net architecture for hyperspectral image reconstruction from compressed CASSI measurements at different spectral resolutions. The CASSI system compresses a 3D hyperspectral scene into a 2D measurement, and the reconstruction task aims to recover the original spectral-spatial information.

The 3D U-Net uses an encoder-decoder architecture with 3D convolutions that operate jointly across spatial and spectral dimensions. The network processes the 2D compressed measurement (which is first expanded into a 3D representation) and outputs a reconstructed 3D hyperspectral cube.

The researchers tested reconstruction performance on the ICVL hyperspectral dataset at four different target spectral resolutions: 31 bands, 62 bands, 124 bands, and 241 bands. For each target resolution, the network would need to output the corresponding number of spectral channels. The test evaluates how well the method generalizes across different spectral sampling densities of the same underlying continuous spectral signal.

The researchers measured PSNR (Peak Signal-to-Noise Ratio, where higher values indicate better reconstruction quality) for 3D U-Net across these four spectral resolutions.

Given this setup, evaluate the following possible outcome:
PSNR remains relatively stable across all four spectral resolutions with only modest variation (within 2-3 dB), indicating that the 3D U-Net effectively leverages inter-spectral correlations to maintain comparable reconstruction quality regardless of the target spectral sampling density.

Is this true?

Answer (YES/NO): NO